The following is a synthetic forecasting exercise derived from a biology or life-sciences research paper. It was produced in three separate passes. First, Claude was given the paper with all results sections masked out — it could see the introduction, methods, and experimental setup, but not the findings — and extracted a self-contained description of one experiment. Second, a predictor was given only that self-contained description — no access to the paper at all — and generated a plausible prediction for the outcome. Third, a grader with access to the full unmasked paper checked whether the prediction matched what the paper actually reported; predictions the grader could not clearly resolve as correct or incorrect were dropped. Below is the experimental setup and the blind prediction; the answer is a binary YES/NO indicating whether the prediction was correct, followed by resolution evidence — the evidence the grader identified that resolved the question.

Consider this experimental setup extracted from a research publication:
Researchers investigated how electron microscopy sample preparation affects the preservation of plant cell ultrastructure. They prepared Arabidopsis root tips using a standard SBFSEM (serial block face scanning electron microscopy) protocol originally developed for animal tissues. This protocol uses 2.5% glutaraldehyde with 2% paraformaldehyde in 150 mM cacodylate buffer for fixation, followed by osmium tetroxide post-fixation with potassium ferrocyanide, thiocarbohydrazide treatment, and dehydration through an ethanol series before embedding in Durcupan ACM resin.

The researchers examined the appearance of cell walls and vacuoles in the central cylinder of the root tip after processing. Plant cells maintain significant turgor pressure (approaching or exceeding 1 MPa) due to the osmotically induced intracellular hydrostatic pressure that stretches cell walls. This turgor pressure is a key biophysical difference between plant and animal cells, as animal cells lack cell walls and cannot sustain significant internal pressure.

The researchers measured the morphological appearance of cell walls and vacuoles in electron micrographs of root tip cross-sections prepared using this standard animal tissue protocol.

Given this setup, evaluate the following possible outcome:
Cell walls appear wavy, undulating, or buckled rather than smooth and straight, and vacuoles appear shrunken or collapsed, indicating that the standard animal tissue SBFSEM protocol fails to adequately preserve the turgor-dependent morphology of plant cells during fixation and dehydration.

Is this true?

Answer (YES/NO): YES